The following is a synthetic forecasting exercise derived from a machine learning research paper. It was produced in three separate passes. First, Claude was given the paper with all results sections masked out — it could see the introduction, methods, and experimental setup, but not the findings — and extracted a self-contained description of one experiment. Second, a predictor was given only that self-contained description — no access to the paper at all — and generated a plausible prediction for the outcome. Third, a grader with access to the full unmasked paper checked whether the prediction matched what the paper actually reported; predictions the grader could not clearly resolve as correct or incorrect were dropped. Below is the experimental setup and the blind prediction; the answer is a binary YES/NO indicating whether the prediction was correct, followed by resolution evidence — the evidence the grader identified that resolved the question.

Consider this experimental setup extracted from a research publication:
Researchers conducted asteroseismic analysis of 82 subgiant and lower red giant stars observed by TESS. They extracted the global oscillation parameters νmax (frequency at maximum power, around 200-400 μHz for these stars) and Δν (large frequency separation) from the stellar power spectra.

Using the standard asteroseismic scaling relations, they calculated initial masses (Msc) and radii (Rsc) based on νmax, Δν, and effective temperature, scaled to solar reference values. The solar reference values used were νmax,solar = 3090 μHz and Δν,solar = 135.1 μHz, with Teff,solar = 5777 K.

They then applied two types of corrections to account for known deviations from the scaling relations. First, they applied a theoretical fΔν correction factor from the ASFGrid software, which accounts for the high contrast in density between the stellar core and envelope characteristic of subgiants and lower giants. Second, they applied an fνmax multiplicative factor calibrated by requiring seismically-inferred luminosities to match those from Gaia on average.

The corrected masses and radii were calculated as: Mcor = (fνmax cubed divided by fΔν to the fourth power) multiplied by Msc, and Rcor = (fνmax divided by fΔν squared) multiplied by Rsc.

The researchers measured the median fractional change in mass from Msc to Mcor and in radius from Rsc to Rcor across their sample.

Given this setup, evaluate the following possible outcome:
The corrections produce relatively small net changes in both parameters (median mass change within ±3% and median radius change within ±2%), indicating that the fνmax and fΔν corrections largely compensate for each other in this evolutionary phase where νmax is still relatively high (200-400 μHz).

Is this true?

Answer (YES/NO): NO